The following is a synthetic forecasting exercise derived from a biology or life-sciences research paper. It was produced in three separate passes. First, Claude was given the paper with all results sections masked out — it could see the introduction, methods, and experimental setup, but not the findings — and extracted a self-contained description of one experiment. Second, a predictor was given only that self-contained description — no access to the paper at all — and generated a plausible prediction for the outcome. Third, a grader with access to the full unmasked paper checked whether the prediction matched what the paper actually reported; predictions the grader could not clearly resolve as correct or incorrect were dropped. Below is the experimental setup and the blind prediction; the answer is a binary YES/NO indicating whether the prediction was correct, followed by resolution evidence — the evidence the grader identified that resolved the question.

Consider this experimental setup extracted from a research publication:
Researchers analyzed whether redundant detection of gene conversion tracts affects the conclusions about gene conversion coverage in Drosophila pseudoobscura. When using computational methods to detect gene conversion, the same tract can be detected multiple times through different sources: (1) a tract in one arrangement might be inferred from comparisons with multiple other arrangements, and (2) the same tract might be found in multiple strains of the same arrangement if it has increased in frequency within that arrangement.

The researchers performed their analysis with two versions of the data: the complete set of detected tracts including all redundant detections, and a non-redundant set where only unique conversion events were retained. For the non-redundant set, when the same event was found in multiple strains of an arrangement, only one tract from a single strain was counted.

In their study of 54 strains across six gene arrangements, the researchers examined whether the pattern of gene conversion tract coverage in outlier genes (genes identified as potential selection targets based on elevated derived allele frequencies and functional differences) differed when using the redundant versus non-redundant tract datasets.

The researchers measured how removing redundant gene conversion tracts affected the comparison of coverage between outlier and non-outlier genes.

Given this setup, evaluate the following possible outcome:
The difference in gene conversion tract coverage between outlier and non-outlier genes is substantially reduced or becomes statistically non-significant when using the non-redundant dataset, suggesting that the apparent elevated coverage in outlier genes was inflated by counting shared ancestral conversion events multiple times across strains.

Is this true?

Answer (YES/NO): NO